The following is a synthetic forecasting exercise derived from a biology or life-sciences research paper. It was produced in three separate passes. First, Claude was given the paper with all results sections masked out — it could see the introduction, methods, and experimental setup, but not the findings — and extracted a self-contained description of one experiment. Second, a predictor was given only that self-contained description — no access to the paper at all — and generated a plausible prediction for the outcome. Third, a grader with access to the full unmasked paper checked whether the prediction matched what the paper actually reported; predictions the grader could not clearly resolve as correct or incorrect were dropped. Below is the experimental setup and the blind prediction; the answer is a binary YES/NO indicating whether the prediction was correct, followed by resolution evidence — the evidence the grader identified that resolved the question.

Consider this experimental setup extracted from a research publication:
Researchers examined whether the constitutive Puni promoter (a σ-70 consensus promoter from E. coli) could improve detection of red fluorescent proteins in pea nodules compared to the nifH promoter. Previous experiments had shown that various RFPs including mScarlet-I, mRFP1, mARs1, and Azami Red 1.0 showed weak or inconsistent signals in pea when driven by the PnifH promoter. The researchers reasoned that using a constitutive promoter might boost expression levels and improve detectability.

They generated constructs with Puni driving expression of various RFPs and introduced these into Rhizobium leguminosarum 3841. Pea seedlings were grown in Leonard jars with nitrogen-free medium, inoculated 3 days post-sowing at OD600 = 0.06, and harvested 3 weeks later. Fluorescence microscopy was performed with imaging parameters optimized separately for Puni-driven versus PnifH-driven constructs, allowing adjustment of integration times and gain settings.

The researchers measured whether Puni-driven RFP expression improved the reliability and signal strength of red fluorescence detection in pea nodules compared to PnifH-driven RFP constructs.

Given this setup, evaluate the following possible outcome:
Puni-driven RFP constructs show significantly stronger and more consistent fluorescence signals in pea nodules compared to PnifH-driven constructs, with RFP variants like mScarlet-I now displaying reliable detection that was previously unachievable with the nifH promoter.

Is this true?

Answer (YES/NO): NO